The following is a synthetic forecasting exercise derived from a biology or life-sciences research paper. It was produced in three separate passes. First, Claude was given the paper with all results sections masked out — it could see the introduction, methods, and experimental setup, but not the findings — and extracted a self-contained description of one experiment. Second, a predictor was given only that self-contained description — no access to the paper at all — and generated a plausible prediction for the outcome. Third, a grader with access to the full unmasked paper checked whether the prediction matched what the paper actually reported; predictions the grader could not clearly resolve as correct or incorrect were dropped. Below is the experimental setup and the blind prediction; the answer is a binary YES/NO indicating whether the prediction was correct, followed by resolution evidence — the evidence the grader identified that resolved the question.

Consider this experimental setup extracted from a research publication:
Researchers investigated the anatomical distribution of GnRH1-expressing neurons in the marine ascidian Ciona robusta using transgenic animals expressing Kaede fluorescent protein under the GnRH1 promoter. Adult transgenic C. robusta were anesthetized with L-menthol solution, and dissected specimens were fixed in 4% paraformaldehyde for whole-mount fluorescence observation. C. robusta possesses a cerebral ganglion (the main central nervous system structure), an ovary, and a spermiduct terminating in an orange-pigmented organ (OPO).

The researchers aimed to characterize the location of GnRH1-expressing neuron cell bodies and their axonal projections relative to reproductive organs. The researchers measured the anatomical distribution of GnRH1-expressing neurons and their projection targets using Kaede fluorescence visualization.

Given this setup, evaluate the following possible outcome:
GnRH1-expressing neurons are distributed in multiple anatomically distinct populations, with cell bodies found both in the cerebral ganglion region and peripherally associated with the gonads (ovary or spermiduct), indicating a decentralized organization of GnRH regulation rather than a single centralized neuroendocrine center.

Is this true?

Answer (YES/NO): NO